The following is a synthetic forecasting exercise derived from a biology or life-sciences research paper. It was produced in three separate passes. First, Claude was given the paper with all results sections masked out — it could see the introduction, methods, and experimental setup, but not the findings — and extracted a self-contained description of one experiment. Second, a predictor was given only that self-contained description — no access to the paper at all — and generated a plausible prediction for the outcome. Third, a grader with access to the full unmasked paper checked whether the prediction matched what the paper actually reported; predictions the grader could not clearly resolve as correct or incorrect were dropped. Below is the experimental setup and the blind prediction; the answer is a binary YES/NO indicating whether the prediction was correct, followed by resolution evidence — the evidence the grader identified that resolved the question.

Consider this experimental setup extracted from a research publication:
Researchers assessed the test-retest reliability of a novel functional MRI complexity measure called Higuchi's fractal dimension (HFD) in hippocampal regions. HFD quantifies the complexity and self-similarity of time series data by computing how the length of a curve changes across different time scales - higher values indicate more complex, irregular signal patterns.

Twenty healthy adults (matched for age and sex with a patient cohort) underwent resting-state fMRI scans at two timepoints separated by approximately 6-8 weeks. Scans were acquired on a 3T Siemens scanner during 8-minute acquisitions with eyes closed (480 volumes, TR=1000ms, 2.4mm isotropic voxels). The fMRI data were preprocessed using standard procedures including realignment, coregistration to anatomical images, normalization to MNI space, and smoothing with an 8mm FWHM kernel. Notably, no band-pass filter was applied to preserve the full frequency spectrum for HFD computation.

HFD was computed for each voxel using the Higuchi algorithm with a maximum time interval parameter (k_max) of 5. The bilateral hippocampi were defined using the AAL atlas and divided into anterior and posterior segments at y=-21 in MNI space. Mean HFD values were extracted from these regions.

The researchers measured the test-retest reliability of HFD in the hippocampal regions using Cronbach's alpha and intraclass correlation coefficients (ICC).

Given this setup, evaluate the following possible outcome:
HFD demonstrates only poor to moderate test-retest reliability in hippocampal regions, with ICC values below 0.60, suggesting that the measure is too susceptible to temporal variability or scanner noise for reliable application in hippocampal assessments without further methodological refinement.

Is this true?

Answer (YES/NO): NO